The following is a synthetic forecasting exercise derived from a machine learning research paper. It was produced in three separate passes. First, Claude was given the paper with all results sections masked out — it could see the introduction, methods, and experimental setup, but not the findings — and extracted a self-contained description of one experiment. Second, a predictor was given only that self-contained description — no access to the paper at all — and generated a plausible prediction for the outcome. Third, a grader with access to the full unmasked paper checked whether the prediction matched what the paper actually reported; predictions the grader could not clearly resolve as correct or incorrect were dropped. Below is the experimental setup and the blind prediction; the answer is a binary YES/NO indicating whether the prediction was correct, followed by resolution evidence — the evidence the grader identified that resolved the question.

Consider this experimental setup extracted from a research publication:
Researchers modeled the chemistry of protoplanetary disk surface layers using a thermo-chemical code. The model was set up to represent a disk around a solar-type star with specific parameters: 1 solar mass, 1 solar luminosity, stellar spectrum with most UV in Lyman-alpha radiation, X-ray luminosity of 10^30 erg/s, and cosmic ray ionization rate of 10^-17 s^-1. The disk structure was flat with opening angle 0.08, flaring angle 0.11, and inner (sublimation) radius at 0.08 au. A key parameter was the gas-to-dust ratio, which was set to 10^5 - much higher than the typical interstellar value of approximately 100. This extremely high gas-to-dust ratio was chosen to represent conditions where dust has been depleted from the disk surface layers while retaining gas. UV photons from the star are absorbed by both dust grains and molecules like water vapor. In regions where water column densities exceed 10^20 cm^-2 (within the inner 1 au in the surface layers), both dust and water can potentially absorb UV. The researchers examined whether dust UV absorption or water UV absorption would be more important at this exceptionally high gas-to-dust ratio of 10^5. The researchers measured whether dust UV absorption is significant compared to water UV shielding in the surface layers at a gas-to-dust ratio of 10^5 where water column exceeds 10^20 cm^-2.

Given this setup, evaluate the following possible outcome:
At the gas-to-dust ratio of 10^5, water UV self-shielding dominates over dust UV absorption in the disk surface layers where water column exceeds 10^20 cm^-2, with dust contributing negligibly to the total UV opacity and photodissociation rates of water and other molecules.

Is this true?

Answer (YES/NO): YES